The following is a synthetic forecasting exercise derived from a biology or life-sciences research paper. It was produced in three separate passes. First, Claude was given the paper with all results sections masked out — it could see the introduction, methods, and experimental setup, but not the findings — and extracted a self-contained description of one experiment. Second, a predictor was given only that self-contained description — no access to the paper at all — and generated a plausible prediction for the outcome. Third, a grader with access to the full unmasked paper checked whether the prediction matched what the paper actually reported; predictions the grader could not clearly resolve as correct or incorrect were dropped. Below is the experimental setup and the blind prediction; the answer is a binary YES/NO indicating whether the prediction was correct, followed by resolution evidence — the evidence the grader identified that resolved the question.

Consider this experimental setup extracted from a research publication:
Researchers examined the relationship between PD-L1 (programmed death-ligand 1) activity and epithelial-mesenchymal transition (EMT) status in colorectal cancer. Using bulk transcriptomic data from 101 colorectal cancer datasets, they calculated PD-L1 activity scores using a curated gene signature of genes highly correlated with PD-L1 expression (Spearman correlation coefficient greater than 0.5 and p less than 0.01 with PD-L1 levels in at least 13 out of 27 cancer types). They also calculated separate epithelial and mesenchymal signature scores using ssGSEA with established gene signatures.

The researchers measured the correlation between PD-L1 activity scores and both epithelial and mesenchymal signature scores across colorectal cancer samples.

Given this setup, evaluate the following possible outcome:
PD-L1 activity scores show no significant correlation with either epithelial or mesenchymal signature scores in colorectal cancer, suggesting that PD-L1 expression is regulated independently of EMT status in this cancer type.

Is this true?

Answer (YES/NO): NO